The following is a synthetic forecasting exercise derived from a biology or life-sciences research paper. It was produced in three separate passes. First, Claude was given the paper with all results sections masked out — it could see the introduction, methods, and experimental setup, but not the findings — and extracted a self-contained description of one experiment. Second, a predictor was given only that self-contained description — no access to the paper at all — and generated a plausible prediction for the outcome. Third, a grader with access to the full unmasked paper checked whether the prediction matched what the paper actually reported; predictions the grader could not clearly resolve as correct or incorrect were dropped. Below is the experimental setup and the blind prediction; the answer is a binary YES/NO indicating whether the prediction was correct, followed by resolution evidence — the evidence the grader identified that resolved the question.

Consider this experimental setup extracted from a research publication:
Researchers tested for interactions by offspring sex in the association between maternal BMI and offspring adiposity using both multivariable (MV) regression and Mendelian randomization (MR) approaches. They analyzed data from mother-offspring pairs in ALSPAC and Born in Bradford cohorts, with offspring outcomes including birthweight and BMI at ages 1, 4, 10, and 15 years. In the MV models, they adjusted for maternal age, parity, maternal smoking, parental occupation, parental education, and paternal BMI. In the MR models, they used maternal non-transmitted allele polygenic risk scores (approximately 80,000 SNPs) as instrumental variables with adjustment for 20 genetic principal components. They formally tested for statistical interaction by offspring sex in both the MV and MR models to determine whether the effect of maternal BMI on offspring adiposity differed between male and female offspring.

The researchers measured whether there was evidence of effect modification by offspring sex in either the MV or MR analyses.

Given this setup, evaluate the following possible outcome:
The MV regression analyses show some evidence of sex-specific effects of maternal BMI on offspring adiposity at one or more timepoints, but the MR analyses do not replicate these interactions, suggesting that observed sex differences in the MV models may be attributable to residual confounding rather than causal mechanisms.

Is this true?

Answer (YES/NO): NO